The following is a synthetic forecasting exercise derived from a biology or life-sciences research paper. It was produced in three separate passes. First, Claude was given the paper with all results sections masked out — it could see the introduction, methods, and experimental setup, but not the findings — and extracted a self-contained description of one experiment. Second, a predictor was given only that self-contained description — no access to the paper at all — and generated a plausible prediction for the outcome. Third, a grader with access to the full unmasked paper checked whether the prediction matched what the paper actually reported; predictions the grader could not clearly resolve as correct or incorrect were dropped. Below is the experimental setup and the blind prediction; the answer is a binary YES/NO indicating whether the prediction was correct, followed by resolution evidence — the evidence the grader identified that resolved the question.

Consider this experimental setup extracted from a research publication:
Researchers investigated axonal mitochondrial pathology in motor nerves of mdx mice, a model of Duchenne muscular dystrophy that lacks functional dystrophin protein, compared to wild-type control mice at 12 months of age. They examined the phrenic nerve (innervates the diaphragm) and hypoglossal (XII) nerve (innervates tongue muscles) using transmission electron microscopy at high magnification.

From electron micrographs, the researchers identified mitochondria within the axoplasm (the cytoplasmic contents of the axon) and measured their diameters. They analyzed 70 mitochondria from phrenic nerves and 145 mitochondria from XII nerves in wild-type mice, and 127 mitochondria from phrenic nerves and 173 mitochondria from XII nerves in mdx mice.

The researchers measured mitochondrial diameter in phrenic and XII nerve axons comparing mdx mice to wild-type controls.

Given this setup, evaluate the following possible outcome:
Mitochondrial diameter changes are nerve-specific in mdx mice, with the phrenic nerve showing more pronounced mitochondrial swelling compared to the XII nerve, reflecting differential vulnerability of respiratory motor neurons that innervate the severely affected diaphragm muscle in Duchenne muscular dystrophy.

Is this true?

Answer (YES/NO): NO